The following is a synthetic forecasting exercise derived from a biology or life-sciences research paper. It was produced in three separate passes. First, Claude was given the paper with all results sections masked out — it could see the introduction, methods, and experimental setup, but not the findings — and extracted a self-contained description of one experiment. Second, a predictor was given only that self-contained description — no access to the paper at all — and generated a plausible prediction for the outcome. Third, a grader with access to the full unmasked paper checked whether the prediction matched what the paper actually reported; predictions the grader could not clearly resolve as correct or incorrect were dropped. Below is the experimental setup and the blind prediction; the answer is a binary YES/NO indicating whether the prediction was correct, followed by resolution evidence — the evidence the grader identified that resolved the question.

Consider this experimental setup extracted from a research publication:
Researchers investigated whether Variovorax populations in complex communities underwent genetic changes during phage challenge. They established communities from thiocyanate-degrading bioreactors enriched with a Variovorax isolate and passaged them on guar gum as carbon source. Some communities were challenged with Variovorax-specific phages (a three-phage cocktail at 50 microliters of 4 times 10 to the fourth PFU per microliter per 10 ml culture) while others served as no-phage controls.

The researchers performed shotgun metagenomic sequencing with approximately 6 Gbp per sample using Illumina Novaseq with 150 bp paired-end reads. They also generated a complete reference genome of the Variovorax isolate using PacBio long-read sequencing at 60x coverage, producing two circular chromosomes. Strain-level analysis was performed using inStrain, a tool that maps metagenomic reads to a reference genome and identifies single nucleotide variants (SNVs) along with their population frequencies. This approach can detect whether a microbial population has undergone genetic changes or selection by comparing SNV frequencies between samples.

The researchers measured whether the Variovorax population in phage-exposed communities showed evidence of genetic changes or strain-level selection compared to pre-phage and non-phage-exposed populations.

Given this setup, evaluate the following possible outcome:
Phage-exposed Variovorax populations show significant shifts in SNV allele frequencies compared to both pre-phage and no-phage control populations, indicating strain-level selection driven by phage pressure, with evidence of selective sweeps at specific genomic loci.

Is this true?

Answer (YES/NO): YES